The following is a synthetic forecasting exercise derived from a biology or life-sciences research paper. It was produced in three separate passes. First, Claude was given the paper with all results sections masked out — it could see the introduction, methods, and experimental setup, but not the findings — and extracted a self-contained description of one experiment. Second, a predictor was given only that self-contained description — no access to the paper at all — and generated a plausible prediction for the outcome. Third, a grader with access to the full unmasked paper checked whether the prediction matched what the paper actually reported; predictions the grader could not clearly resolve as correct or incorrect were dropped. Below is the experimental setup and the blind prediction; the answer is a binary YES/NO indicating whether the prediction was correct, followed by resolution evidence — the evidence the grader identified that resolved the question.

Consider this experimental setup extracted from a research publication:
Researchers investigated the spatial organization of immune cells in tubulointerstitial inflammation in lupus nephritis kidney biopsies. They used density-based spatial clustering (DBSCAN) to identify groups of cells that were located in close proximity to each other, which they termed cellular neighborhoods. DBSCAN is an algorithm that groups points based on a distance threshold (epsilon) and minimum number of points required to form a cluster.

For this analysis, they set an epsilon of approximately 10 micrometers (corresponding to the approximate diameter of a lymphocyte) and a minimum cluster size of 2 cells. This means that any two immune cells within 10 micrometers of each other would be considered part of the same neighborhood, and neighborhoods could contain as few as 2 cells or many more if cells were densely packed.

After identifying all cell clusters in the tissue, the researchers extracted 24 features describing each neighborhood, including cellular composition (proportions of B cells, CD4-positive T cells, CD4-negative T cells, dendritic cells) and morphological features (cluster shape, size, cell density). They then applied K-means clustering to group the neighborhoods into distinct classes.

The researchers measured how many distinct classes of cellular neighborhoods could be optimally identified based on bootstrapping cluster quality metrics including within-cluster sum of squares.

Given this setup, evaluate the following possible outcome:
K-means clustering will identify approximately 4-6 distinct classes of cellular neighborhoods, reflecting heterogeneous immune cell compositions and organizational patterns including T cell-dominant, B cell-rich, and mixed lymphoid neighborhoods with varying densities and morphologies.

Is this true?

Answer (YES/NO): YES